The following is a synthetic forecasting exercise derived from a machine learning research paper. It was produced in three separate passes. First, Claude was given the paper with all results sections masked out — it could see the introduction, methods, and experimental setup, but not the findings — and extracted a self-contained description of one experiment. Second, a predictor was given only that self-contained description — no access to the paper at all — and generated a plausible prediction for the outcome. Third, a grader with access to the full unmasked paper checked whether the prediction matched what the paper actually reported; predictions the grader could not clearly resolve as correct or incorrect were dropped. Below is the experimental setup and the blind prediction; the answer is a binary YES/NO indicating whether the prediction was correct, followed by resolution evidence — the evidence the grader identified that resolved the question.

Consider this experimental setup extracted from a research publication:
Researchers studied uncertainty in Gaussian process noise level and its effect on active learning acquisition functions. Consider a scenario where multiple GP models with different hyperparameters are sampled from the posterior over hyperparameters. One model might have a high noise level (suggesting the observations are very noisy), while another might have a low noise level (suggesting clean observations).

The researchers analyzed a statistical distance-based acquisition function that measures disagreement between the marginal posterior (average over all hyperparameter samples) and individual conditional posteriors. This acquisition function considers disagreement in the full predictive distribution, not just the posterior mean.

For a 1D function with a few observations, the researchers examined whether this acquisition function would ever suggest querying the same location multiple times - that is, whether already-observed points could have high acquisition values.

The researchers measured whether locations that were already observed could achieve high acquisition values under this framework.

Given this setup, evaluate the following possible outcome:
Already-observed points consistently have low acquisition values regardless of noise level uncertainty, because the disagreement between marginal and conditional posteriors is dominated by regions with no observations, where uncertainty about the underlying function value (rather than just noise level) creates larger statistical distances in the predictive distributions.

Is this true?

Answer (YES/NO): NO